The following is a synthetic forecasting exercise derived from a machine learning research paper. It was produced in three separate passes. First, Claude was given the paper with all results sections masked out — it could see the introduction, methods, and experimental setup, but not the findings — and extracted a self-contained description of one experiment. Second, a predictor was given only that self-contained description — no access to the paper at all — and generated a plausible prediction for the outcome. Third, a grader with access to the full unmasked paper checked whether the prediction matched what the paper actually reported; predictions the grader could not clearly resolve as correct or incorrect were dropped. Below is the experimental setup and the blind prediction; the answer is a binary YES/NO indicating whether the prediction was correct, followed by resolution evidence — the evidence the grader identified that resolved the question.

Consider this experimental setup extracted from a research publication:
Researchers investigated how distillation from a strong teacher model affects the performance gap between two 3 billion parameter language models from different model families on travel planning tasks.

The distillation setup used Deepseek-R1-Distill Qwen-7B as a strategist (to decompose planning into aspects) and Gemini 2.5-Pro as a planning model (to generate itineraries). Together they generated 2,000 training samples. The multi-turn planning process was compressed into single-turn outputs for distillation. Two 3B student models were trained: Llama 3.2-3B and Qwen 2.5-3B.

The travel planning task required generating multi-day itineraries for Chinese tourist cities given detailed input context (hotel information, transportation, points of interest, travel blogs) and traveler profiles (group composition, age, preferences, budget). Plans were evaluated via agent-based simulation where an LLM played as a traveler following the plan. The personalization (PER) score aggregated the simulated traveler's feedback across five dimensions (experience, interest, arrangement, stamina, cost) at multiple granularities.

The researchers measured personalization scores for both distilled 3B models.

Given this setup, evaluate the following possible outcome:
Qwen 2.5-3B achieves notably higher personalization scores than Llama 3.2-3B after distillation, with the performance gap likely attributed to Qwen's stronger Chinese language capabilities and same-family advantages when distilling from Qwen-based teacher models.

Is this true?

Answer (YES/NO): NO